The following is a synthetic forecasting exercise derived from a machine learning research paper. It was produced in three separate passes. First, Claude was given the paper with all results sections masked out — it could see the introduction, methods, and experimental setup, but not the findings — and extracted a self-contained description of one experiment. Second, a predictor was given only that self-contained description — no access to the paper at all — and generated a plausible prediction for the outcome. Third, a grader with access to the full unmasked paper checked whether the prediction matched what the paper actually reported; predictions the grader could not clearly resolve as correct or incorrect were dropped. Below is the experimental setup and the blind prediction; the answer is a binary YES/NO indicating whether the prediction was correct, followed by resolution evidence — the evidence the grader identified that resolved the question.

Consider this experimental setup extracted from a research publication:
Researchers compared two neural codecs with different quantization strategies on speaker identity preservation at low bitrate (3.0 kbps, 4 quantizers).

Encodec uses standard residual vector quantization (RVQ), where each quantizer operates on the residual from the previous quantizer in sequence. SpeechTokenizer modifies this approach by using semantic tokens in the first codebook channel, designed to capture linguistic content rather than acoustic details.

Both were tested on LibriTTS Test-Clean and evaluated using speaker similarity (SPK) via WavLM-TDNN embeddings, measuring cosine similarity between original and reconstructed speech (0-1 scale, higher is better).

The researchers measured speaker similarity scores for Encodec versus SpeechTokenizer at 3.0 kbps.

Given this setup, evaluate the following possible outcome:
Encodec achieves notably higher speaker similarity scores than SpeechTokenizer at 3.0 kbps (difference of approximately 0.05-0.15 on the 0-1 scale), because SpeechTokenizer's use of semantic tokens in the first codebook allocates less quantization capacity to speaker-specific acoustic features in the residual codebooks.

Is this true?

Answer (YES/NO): YES